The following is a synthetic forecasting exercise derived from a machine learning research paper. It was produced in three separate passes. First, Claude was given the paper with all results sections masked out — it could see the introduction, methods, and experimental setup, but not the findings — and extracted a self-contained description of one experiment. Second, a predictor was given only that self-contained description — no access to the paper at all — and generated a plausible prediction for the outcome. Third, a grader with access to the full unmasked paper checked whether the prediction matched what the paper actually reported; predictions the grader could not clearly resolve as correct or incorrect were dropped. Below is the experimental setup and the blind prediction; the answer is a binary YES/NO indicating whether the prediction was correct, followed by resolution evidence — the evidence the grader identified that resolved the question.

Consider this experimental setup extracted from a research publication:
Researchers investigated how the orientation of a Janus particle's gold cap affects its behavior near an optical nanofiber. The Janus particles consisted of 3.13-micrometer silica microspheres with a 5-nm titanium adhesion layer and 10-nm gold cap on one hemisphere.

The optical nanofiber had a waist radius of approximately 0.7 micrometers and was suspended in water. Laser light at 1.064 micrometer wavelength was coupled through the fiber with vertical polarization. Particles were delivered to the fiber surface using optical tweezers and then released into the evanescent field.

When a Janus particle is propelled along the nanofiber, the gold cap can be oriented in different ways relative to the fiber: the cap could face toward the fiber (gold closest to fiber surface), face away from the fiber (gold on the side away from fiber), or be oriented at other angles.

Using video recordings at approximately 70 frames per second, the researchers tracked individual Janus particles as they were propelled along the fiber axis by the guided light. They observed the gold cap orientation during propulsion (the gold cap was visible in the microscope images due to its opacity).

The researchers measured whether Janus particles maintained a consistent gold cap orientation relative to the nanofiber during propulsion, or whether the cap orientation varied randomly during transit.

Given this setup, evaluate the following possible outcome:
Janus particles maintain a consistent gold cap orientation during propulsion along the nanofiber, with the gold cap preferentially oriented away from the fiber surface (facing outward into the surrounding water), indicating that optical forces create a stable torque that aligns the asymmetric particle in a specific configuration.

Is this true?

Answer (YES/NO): YES